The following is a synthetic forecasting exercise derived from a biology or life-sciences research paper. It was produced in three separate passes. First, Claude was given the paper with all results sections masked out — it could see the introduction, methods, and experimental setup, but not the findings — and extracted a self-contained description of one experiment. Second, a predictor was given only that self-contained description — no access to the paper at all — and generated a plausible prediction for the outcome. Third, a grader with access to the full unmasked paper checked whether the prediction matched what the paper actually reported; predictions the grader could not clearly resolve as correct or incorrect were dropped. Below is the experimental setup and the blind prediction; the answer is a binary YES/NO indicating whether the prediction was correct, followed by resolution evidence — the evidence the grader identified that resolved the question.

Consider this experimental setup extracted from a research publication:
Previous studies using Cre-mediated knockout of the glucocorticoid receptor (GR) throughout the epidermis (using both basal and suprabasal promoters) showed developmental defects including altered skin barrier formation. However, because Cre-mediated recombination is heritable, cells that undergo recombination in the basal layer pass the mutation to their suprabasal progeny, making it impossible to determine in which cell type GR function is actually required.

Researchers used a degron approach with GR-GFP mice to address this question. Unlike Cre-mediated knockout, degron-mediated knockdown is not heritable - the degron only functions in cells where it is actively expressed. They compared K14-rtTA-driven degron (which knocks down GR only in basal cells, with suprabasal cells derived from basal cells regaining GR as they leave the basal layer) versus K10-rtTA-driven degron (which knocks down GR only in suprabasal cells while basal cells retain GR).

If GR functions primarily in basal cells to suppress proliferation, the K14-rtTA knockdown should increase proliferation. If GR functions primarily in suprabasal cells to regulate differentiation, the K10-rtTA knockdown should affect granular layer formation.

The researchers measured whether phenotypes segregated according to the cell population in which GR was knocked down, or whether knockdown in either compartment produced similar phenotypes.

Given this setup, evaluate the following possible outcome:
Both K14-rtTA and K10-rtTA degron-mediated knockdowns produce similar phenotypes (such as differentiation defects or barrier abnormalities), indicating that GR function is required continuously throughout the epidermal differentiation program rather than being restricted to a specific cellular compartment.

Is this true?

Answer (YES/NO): NO